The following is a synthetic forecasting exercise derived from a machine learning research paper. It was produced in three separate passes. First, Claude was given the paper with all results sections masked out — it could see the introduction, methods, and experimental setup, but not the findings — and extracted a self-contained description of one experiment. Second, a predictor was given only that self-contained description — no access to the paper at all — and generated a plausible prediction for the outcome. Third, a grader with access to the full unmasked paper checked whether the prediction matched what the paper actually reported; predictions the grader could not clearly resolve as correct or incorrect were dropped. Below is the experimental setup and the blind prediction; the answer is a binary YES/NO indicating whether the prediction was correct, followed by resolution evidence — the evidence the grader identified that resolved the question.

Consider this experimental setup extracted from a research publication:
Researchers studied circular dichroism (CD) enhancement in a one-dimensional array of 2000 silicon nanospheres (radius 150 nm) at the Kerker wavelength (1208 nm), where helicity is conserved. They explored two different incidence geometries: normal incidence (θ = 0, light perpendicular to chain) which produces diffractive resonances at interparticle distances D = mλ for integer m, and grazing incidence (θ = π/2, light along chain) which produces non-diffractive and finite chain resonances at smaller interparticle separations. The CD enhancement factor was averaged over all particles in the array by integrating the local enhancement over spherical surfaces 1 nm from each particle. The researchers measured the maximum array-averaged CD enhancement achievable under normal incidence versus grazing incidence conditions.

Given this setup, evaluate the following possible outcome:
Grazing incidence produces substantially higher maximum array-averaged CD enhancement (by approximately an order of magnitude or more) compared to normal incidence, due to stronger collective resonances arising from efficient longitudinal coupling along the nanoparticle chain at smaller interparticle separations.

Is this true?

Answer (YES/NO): NO